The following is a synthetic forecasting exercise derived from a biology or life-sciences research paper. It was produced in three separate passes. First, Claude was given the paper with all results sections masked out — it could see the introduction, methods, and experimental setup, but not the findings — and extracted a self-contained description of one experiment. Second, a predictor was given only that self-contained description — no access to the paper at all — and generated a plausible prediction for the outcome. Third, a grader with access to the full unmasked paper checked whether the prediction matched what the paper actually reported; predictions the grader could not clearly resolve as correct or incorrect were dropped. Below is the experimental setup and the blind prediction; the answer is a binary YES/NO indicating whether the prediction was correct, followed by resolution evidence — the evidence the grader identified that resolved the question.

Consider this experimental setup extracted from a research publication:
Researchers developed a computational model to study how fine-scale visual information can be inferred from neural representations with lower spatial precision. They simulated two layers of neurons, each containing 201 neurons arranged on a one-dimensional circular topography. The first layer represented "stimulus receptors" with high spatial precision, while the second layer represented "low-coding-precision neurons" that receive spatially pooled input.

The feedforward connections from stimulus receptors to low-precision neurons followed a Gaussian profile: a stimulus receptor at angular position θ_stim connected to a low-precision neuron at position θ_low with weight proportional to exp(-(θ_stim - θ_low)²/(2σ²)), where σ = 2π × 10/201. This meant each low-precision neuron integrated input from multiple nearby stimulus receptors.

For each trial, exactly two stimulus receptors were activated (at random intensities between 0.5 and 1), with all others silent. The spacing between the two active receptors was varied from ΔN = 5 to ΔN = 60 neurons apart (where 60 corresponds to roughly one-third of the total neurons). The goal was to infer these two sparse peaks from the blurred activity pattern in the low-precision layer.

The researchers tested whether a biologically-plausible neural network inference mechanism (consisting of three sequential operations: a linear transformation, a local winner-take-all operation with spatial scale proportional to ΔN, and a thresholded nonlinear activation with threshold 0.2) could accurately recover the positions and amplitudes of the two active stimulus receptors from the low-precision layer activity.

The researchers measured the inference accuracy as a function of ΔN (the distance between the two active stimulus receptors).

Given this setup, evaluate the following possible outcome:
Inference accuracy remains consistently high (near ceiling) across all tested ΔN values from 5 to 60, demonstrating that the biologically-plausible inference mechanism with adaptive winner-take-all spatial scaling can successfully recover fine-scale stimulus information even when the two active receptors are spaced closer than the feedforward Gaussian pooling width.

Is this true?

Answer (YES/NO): NO